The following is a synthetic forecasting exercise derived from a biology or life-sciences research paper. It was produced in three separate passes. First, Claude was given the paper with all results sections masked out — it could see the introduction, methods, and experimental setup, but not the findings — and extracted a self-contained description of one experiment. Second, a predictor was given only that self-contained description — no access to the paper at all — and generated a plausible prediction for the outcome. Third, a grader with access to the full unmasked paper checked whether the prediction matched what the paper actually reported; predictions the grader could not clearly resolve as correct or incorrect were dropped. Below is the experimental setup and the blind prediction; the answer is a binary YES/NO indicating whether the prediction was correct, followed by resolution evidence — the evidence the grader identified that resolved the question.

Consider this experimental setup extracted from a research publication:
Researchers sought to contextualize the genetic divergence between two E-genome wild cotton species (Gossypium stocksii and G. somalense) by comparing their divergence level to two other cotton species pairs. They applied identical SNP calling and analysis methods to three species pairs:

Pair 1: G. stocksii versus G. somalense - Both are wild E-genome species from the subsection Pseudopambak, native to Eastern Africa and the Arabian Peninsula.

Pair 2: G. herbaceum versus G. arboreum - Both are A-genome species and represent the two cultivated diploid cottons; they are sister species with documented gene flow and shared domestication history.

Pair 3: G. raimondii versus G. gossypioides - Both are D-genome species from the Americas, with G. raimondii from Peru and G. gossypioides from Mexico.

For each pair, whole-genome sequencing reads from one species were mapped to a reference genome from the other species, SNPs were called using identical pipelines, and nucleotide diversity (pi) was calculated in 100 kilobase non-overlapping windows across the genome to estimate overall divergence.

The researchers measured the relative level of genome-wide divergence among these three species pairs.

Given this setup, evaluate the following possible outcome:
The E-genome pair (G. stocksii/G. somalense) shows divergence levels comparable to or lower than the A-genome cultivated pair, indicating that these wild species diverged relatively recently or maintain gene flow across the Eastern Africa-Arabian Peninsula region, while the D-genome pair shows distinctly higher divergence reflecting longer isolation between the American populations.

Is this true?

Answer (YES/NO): NO